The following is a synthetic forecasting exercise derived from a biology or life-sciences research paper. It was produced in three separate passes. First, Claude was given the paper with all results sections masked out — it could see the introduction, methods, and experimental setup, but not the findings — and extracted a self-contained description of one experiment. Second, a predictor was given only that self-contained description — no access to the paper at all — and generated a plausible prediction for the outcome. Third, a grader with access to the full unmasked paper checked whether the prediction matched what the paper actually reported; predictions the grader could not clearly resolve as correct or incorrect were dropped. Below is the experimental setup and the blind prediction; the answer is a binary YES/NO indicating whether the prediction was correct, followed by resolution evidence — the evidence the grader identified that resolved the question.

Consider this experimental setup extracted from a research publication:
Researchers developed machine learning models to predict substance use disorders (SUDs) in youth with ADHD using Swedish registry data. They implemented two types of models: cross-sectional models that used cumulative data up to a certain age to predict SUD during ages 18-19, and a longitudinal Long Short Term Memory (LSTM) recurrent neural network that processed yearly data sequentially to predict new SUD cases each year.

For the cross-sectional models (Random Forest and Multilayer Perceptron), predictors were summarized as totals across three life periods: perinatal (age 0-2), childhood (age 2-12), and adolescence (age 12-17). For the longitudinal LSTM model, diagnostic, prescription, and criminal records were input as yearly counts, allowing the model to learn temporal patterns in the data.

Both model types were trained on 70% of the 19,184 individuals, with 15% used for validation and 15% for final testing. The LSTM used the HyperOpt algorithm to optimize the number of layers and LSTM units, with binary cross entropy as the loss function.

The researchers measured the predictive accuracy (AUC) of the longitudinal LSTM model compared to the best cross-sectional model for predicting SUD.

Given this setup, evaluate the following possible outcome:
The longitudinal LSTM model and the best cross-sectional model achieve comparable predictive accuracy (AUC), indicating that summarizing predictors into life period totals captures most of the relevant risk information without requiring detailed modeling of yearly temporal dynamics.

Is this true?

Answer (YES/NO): NO